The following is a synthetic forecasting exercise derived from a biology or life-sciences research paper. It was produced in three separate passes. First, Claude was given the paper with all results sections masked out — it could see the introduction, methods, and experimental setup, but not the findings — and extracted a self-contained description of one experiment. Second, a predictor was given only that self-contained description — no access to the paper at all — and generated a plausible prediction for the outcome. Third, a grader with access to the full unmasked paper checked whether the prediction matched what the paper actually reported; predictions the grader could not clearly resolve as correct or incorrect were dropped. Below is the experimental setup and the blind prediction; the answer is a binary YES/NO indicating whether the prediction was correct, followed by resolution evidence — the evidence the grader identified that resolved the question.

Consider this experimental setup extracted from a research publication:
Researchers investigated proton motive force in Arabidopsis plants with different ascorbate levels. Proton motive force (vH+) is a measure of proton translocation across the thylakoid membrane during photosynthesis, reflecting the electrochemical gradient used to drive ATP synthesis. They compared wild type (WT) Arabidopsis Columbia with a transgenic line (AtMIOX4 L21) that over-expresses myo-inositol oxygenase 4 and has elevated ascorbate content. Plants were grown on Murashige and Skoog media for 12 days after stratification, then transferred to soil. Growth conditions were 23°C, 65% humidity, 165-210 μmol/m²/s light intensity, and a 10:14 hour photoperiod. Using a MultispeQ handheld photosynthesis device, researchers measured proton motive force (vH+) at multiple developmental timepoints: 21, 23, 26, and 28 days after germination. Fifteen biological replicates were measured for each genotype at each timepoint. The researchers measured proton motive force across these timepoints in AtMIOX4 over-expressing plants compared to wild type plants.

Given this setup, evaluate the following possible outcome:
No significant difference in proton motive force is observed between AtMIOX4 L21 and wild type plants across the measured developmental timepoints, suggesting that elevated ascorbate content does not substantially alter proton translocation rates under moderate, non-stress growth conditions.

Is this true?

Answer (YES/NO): NO